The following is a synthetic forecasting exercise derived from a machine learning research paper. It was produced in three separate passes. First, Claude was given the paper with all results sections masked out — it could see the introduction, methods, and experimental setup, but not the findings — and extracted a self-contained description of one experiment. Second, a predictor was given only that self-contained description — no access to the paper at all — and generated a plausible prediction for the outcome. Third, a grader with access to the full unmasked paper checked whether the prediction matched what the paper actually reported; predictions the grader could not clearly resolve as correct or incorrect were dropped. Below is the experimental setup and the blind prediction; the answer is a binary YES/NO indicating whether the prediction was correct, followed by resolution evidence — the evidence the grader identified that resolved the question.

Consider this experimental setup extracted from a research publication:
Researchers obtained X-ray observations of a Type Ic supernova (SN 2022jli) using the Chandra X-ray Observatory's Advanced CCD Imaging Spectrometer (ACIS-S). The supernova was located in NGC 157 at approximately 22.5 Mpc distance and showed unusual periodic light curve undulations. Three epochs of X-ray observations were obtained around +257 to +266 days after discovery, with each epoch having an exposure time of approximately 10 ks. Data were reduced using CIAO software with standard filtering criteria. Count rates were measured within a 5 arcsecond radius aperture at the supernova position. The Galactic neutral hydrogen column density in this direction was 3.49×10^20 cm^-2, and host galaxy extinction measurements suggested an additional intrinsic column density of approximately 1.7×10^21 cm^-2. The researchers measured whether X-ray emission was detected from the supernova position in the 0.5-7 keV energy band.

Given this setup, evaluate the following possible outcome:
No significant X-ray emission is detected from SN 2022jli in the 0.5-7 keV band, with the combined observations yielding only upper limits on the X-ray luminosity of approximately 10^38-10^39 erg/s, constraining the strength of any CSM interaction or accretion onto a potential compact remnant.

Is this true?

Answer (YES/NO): YES